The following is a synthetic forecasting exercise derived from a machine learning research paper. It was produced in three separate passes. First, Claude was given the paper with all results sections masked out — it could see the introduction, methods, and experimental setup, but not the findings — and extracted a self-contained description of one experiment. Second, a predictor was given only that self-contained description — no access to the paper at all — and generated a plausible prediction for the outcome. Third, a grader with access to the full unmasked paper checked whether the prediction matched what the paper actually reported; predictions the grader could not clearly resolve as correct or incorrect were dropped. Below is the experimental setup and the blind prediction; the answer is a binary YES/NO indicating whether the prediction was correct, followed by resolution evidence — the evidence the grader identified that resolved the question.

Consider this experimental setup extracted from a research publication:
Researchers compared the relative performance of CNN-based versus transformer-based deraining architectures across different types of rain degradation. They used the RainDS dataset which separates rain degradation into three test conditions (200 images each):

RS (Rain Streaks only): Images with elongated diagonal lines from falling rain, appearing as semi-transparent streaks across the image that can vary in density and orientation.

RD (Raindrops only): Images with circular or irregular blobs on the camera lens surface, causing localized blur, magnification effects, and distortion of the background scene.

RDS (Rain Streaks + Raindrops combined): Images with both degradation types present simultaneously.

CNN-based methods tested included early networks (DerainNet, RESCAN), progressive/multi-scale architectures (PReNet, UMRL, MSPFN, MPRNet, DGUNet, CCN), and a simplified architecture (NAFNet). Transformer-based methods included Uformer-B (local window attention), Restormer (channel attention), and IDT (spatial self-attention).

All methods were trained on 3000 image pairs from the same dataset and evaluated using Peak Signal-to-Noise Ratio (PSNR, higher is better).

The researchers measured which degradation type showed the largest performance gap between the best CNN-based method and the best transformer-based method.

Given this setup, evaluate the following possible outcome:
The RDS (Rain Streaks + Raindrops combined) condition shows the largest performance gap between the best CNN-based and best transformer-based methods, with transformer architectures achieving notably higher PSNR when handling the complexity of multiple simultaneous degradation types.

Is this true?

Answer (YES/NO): NO